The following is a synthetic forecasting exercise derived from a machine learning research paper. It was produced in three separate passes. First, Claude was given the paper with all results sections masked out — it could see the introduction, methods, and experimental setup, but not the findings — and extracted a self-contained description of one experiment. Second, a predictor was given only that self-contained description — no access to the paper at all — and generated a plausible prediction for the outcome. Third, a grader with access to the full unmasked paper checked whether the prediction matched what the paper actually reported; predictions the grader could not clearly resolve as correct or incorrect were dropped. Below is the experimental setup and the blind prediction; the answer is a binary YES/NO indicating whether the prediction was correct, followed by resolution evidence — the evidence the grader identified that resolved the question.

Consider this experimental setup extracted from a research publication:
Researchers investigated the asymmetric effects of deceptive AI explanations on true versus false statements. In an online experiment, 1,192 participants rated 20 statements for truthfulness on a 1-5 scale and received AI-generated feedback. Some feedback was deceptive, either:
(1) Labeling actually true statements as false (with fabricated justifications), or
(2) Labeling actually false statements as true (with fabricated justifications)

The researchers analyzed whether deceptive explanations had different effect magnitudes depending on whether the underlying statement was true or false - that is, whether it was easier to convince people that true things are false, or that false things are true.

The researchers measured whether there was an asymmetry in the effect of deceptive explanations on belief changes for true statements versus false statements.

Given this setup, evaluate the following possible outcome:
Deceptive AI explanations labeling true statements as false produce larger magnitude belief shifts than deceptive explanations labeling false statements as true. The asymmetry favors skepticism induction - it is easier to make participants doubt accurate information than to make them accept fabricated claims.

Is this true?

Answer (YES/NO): YES